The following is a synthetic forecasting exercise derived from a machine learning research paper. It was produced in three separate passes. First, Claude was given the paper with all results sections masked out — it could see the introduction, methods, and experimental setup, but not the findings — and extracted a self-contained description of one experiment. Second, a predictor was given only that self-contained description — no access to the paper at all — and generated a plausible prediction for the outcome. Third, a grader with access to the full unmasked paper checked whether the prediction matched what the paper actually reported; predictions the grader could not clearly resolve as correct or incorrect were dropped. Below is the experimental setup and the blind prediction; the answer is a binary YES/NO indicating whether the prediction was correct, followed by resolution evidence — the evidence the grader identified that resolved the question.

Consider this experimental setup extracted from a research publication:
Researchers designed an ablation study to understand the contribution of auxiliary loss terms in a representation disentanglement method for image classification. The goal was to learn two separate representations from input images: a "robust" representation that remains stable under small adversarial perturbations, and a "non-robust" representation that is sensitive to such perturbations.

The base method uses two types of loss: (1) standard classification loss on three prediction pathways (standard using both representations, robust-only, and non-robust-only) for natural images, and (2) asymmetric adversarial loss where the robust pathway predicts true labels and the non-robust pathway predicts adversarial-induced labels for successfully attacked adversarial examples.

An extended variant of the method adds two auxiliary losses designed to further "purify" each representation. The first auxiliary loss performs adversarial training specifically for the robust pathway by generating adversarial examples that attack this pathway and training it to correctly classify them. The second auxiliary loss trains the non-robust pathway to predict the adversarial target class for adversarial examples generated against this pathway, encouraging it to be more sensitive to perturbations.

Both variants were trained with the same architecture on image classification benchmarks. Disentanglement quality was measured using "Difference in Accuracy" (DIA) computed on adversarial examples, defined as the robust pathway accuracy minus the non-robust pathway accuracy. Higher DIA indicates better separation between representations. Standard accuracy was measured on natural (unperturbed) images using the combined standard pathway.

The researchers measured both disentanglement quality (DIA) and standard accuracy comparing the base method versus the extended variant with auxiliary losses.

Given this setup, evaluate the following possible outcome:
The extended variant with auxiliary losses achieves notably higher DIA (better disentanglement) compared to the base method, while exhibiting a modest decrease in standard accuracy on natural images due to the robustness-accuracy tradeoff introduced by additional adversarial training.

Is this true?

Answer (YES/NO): YES